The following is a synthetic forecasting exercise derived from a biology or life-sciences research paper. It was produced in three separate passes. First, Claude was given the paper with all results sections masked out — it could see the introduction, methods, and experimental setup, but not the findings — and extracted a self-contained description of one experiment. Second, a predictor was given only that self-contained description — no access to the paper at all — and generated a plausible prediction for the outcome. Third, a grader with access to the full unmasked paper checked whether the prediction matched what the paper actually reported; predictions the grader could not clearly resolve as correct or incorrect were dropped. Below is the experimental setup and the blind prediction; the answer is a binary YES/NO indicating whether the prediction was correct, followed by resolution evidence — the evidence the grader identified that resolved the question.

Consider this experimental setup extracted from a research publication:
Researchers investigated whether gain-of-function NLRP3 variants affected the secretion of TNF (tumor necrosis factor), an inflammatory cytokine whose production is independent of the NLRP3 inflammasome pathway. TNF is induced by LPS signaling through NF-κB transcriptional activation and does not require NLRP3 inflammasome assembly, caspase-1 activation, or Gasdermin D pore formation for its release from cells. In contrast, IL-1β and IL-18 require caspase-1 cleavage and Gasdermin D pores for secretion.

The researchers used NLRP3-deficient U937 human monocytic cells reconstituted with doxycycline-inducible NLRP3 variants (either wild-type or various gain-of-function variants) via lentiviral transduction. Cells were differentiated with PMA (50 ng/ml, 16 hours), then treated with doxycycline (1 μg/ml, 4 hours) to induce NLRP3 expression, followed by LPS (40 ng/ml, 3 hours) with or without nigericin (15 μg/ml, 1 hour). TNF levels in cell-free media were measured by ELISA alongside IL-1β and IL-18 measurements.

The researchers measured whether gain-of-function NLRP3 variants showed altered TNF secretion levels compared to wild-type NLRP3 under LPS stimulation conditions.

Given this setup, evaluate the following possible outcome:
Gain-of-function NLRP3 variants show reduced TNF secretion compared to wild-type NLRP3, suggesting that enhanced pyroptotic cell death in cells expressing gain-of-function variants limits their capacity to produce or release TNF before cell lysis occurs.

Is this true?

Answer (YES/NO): NO